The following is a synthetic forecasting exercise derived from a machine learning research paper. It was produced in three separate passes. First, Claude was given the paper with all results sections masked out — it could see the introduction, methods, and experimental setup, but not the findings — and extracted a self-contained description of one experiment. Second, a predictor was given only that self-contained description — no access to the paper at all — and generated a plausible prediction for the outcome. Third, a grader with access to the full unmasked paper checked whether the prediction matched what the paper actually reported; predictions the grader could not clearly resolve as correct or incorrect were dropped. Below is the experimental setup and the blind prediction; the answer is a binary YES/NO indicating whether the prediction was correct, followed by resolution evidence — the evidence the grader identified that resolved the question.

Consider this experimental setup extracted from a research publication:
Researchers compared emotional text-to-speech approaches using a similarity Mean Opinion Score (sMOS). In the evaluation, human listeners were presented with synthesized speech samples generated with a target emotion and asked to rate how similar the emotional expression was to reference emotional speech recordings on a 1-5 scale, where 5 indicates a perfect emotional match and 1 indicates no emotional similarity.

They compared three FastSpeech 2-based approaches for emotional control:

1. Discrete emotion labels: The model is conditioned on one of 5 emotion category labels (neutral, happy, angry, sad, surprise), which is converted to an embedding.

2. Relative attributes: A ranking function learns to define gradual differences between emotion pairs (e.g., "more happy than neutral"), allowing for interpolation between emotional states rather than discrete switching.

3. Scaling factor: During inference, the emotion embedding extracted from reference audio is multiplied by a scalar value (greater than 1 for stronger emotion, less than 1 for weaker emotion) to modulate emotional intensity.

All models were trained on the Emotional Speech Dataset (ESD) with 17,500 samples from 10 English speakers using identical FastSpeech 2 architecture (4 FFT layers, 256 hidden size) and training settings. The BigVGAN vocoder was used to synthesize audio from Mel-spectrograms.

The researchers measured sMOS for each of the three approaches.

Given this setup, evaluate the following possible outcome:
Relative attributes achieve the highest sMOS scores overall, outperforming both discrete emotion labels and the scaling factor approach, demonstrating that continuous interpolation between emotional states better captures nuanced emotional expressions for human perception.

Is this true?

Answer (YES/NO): NO